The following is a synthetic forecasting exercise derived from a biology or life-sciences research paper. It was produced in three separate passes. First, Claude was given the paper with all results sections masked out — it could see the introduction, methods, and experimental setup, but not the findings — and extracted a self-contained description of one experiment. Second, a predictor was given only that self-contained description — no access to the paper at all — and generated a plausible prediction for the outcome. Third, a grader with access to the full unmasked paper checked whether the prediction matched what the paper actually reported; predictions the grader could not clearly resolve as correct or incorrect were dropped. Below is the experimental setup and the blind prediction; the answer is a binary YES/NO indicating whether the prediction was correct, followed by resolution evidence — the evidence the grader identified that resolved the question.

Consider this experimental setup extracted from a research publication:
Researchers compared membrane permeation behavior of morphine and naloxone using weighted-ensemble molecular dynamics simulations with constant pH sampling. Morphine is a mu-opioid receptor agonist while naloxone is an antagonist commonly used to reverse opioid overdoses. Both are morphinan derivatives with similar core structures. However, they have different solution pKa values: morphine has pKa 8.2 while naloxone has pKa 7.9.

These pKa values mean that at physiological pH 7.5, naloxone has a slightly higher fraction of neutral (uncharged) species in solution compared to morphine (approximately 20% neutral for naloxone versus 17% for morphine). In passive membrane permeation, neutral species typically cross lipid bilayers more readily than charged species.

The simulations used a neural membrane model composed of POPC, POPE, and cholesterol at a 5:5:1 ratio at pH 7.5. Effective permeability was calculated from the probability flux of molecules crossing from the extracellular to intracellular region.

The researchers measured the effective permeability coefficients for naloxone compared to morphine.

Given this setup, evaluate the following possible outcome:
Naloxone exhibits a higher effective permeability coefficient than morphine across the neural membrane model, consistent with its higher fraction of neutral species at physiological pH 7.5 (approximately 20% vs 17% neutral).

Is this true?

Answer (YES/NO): NO